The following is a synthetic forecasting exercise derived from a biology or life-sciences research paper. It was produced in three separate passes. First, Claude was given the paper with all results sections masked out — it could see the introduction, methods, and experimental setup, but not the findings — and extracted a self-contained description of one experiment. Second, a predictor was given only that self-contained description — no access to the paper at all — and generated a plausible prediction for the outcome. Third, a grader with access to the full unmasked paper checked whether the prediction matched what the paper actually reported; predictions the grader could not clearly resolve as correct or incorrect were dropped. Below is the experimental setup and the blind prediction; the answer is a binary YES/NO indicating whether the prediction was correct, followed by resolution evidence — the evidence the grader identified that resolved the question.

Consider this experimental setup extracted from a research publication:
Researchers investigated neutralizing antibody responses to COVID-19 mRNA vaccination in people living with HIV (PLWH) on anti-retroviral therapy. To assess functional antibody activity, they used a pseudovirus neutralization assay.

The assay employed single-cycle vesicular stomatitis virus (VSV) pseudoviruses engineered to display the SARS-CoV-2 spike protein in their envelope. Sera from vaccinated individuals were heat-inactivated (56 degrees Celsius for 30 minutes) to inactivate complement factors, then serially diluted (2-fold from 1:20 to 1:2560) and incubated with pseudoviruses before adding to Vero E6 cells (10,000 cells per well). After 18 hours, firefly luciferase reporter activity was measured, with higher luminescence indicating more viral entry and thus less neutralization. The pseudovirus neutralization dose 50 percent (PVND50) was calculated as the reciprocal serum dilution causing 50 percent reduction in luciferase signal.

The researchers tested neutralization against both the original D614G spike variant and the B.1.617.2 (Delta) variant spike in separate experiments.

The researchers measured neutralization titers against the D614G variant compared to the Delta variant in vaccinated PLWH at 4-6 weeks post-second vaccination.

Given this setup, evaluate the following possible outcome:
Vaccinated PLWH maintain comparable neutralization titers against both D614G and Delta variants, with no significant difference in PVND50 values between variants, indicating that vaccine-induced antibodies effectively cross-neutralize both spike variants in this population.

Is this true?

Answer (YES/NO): NO